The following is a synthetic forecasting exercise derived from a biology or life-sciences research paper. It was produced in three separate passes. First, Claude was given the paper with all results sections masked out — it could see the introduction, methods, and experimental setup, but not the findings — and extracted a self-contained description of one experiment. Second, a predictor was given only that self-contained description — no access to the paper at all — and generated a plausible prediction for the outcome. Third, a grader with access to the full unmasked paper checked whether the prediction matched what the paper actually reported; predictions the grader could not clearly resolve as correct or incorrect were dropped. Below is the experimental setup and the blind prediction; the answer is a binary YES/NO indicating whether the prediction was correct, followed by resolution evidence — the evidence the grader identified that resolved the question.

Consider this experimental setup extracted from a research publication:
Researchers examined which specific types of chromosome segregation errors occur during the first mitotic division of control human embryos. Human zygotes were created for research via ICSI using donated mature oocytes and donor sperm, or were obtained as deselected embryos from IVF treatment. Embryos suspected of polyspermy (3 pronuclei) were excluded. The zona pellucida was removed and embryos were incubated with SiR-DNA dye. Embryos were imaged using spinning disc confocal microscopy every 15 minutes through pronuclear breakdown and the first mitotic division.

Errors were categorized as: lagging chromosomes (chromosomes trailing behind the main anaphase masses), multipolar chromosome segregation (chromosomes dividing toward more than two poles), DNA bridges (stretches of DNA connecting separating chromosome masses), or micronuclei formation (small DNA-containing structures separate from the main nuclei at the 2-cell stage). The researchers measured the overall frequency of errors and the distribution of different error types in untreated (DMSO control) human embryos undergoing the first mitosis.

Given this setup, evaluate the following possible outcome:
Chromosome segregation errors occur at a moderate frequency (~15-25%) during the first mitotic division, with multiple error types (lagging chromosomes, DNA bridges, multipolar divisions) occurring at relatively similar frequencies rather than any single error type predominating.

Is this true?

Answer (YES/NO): NO